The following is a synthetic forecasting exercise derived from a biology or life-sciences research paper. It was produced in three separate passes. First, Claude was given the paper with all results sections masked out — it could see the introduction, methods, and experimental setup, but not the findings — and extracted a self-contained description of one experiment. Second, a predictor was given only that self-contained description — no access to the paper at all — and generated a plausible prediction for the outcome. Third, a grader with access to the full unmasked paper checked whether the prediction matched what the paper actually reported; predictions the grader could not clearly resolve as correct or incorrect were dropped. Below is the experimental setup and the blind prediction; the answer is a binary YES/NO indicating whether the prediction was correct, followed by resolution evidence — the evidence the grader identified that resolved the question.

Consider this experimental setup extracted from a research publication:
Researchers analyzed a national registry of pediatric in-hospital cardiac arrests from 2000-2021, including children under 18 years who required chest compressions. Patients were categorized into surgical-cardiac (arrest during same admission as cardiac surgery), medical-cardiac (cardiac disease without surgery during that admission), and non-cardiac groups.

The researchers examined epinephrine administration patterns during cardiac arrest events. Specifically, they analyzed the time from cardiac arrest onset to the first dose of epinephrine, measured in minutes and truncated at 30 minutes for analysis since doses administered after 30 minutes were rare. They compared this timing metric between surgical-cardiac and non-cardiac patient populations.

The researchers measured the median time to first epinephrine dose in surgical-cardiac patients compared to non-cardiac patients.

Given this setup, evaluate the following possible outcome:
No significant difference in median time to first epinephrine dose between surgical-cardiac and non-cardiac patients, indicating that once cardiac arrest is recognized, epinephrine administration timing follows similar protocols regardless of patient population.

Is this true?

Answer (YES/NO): NO